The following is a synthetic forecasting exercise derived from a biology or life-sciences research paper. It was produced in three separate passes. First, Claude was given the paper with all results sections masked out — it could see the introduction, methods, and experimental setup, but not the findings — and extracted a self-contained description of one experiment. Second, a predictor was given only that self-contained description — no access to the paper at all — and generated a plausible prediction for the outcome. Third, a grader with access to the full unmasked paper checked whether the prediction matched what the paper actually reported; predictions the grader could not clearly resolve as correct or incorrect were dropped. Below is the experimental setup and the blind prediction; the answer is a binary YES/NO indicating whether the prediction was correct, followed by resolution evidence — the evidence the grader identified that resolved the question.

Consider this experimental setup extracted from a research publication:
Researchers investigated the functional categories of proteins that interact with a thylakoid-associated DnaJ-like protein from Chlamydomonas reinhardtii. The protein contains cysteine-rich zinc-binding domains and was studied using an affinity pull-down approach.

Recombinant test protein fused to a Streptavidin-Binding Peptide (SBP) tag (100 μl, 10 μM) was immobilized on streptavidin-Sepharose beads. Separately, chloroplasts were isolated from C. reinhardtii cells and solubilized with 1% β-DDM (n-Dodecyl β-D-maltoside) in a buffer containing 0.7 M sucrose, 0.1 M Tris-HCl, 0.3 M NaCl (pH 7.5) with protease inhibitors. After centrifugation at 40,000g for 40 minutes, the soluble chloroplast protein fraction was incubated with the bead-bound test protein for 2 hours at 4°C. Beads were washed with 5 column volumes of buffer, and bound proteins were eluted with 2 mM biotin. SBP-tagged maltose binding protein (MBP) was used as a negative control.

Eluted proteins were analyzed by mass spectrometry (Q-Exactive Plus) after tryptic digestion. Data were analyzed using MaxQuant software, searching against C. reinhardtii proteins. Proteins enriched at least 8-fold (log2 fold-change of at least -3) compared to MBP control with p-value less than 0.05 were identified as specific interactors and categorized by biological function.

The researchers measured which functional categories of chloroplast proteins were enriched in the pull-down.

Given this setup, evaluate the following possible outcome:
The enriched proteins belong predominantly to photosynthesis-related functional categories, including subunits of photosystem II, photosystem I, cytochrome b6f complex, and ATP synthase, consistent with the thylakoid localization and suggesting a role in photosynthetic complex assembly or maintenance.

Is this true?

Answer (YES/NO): NO